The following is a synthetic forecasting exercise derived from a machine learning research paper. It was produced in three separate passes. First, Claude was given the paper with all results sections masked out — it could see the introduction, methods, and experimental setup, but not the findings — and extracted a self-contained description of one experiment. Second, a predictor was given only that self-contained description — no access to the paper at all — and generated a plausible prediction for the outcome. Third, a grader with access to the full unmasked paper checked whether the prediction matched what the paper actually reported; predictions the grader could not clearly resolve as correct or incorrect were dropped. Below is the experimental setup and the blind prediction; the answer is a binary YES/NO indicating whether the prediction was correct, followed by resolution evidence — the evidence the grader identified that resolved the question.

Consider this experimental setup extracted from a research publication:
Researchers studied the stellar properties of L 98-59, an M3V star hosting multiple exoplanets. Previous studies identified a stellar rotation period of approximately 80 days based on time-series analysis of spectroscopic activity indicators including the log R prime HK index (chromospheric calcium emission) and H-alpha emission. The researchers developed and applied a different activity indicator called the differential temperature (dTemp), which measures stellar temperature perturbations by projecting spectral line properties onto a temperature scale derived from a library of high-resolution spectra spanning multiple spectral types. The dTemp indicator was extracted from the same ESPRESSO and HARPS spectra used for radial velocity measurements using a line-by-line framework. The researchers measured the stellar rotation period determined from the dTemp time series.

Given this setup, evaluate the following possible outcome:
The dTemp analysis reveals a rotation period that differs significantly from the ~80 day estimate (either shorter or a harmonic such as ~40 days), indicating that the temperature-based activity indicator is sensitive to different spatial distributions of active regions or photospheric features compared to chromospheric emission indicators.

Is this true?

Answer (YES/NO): NO